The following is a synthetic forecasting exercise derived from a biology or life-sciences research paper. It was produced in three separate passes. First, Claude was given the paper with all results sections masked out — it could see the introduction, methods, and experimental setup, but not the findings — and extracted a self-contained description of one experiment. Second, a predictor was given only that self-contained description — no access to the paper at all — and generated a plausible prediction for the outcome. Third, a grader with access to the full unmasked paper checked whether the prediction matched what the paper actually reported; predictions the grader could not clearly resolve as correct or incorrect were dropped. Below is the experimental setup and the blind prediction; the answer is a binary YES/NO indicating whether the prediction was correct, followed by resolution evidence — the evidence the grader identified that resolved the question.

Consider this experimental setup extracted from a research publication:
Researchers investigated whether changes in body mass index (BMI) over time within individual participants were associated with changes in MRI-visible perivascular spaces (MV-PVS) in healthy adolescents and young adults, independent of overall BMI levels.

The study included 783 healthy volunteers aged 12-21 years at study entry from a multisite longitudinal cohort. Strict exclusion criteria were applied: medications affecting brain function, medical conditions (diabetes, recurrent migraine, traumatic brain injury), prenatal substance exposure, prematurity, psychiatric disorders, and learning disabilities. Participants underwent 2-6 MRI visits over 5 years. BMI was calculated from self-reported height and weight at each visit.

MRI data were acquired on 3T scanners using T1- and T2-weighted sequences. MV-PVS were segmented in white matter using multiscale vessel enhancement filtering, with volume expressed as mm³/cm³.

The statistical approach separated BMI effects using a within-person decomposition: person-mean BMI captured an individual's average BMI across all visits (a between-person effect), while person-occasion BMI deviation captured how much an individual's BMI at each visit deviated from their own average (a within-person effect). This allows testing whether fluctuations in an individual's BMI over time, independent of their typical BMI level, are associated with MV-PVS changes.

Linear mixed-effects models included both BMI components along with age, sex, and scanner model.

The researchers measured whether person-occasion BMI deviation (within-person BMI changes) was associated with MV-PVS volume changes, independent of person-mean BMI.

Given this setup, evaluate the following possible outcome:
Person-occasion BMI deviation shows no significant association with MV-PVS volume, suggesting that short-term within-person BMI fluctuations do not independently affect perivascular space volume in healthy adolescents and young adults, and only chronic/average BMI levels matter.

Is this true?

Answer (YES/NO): NO